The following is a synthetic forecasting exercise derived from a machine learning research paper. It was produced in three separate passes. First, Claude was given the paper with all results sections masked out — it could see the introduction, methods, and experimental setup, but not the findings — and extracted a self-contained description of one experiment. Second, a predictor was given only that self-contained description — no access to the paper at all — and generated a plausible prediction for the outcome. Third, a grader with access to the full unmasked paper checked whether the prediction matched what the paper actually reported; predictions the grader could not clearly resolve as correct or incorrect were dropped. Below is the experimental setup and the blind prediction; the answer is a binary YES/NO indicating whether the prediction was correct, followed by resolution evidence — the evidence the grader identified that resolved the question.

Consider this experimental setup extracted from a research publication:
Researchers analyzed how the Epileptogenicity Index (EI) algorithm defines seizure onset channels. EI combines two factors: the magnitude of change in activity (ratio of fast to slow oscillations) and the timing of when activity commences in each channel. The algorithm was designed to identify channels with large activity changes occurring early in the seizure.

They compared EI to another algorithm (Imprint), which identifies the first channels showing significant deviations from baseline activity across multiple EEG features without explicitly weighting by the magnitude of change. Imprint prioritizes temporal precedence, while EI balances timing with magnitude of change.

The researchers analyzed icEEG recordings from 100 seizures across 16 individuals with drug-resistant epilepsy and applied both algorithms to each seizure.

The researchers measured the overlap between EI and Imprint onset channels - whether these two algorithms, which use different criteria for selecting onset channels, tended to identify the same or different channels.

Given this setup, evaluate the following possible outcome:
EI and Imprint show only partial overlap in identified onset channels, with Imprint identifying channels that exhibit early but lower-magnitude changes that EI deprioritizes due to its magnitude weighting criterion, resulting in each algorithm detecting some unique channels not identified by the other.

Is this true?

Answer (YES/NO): YES